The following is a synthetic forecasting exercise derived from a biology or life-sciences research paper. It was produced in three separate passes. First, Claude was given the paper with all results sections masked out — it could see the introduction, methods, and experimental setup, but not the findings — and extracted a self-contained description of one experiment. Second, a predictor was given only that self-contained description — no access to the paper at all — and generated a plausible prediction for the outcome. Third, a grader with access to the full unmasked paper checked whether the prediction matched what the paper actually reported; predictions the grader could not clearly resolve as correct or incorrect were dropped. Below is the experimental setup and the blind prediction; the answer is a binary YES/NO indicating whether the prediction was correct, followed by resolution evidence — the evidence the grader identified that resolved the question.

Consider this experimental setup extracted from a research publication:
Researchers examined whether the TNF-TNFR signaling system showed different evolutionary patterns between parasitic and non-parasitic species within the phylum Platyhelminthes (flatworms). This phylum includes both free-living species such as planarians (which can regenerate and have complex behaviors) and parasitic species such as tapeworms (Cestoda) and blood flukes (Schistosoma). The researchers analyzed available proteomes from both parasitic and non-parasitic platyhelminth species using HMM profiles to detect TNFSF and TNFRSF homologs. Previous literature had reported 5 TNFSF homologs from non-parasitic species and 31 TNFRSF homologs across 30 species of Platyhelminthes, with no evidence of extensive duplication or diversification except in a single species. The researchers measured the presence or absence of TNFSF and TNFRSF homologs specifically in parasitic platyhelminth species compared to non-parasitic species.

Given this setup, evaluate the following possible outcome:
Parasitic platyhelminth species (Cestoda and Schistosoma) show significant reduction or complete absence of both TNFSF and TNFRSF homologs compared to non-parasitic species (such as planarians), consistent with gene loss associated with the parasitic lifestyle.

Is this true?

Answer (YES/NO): NO